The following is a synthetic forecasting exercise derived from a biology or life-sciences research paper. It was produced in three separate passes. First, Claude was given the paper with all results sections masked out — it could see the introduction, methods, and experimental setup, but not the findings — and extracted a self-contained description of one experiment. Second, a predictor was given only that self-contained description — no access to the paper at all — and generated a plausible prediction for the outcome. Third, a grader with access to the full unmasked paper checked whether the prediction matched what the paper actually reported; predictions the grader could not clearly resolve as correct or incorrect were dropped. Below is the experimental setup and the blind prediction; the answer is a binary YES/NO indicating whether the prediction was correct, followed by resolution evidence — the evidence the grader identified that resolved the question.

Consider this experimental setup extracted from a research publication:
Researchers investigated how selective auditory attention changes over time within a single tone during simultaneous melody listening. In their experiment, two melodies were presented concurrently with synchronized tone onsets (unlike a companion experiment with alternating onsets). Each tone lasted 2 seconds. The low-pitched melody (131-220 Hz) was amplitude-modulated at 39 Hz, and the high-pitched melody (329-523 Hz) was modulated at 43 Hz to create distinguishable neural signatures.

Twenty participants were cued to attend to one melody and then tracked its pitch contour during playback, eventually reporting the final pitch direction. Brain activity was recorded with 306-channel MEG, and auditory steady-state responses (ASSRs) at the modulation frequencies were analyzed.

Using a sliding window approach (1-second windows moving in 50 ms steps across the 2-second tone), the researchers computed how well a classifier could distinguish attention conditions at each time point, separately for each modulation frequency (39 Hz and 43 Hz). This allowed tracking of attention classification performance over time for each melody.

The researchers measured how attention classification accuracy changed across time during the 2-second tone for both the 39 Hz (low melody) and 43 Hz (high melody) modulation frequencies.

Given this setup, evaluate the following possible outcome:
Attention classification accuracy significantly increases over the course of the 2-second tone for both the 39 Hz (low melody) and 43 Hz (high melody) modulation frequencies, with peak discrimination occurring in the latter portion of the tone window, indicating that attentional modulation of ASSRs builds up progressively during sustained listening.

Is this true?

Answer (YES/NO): NO